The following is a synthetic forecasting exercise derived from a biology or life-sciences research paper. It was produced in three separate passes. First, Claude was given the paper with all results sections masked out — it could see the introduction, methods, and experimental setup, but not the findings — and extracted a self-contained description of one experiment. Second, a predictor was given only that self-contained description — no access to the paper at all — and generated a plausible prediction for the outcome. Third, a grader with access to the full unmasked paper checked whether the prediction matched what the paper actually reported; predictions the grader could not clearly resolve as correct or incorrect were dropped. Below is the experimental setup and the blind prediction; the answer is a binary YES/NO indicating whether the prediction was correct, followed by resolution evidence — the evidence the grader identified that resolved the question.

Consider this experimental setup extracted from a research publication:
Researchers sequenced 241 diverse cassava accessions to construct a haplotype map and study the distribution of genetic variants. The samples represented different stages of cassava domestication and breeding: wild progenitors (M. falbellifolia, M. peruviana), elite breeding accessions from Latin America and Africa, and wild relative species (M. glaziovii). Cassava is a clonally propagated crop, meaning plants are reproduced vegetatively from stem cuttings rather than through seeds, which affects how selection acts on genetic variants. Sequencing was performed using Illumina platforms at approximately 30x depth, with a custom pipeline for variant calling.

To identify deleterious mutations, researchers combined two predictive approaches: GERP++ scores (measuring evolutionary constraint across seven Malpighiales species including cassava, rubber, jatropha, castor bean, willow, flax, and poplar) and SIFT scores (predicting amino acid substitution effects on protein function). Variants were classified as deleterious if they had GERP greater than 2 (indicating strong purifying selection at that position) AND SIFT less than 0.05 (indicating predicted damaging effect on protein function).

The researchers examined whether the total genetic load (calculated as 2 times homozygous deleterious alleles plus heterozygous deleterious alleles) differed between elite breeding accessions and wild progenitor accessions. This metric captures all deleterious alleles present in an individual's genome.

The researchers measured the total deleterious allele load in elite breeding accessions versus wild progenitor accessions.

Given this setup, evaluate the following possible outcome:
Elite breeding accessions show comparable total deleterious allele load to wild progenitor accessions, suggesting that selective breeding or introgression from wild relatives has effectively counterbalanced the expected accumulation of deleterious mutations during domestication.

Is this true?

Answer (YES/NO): NO